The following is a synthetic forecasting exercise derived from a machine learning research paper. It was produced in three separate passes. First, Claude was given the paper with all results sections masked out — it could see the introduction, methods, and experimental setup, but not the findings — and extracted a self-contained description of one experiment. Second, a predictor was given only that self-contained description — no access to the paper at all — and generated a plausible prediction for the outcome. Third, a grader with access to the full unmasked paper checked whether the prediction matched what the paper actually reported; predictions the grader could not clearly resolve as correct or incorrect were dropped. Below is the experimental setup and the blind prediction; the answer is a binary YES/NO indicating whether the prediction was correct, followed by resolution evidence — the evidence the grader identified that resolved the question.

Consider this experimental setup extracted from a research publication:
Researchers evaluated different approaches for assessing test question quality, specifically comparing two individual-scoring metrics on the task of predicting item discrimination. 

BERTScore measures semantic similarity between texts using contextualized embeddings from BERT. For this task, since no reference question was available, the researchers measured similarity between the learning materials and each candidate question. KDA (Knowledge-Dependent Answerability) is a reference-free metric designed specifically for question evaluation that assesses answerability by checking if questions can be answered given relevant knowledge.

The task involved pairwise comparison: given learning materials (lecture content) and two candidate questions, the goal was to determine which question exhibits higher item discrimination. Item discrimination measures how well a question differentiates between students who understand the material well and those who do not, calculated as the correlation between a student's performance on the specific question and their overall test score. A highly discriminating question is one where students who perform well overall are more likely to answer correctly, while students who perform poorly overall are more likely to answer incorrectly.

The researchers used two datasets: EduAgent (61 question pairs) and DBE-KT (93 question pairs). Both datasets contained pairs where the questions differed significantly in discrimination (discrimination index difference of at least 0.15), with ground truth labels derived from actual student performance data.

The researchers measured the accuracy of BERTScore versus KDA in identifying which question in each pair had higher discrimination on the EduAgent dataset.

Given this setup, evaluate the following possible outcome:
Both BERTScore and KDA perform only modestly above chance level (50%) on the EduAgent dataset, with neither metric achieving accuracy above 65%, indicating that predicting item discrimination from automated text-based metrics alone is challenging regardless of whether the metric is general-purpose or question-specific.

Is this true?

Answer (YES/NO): NO